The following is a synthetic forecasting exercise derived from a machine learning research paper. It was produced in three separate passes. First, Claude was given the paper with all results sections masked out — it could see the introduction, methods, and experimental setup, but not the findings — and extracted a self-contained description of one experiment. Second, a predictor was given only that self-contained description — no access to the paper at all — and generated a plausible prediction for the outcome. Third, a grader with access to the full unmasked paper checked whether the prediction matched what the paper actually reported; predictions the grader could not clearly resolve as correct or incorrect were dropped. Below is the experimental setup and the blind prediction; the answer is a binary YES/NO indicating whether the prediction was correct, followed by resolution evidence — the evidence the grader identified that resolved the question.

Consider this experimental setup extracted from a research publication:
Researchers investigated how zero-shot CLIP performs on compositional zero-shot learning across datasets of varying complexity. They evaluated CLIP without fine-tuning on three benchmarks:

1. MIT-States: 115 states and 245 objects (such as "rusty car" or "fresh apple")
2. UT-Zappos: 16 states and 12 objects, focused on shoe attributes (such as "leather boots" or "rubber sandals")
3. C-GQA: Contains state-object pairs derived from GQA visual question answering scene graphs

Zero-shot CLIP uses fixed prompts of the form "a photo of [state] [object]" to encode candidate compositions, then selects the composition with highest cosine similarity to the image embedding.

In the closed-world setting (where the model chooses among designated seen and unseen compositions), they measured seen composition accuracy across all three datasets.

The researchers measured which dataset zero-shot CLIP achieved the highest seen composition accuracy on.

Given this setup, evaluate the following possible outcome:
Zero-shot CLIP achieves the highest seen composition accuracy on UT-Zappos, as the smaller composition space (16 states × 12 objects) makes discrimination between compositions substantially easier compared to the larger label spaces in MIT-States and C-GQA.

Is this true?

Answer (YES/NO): NO